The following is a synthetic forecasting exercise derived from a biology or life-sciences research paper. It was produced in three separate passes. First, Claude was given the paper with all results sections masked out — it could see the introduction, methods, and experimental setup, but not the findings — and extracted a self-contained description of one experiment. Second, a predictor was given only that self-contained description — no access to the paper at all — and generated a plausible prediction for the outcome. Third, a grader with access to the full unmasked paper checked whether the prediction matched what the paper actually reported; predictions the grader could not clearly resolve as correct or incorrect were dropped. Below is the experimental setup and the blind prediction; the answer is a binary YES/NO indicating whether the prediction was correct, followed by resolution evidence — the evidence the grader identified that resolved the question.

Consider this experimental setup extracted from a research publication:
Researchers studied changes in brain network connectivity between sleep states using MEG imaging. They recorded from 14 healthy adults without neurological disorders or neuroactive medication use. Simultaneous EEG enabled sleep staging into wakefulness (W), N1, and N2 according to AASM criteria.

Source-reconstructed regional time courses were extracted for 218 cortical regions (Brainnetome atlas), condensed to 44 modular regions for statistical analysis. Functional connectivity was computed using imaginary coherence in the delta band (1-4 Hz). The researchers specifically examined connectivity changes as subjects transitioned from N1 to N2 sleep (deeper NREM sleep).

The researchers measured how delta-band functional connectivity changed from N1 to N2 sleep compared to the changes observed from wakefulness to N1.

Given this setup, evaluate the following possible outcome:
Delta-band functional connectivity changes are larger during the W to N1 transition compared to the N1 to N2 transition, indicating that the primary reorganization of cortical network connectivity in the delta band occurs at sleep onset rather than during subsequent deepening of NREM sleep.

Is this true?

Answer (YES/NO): YES